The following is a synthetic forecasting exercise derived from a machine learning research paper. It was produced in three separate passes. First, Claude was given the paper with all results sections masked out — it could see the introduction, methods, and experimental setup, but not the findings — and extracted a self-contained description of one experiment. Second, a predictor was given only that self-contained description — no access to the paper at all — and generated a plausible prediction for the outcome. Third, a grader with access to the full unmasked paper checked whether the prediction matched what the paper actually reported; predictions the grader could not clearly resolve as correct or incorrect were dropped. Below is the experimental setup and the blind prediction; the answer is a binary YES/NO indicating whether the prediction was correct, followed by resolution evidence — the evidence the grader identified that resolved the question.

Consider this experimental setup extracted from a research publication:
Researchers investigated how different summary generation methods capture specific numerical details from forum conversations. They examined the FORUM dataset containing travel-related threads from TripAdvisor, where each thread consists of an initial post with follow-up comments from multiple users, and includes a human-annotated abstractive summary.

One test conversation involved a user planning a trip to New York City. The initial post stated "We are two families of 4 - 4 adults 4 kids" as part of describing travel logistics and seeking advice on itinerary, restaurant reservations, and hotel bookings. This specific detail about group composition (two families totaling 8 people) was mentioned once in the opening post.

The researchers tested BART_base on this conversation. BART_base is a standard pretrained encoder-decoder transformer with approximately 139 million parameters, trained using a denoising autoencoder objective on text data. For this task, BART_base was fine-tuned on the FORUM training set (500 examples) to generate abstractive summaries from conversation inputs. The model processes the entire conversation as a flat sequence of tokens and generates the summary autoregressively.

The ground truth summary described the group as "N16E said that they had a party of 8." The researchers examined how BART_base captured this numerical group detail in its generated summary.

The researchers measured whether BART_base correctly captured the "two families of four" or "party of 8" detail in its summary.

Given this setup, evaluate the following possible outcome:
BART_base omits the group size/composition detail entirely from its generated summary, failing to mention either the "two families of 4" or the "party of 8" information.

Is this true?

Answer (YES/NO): NO